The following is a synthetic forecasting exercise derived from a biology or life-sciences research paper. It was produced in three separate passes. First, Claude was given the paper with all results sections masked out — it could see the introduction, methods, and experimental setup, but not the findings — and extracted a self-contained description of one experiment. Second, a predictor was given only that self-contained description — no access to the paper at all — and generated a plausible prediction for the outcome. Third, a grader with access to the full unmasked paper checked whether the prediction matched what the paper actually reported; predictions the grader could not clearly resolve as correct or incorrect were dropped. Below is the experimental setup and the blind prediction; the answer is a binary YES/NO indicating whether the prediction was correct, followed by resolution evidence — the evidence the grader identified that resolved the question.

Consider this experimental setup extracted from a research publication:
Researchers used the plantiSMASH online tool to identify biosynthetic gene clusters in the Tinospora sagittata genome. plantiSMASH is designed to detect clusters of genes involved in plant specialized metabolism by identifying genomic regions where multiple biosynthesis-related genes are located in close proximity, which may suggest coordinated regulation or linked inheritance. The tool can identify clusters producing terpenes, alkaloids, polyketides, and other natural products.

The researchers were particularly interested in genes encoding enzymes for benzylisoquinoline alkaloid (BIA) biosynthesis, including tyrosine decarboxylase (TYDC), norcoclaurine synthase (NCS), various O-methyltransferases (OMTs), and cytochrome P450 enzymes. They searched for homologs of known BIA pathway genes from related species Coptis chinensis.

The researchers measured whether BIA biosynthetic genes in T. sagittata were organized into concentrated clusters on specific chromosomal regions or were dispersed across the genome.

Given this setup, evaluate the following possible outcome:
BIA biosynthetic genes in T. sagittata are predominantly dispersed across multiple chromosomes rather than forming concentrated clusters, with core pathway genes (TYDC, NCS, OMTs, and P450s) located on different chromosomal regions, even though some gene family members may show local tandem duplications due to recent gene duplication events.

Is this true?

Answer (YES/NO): YES